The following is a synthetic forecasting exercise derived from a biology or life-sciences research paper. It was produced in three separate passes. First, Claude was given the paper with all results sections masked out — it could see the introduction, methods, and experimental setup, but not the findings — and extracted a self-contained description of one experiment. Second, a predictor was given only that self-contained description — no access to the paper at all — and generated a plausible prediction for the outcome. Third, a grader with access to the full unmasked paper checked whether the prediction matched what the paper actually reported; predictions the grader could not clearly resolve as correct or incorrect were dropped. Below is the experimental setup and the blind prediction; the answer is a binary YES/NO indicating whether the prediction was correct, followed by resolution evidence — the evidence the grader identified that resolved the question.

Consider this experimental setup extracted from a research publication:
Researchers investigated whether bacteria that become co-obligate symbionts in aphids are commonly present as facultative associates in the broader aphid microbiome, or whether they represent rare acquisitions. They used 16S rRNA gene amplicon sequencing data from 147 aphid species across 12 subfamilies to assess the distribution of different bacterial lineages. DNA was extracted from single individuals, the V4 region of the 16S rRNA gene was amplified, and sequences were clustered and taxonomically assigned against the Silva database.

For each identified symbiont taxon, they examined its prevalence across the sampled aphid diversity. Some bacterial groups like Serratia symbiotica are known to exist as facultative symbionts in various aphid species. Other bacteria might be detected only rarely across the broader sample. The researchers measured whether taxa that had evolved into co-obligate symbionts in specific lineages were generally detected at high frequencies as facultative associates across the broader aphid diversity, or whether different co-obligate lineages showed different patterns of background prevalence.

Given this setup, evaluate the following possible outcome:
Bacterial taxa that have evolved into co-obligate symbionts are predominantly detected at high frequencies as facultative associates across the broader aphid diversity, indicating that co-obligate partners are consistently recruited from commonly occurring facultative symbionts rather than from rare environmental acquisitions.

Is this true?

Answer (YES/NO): NO